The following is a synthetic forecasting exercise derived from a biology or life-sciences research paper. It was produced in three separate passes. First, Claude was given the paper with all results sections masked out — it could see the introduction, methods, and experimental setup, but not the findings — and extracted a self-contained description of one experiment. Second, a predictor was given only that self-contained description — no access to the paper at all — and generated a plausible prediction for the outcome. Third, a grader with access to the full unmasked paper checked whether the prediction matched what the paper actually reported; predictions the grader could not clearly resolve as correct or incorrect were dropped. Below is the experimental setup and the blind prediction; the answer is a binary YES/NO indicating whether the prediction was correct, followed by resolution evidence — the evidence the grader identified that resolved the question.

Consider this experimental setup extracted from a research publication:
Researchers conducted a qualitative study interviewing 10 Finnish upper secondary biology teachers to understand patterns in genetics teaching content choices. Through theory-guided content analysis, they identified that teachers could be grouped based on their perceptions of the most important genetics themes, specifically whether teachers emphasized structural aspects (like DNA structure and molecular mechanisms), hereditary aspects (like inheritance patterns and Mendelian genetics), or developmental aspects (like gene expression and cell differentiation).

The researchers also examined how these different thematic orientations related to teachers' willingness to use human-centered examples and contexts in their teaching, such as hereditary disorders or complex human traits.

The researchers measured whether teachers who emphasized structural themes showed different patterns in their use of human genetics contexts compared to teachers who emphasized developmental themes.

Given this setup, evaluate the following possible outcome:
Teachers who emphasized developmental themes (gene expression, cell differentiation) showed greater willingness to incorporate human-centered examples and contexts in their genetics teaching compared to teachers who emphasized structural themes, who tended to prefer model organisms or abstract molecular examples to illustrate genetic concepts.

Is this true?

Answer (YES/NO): YES